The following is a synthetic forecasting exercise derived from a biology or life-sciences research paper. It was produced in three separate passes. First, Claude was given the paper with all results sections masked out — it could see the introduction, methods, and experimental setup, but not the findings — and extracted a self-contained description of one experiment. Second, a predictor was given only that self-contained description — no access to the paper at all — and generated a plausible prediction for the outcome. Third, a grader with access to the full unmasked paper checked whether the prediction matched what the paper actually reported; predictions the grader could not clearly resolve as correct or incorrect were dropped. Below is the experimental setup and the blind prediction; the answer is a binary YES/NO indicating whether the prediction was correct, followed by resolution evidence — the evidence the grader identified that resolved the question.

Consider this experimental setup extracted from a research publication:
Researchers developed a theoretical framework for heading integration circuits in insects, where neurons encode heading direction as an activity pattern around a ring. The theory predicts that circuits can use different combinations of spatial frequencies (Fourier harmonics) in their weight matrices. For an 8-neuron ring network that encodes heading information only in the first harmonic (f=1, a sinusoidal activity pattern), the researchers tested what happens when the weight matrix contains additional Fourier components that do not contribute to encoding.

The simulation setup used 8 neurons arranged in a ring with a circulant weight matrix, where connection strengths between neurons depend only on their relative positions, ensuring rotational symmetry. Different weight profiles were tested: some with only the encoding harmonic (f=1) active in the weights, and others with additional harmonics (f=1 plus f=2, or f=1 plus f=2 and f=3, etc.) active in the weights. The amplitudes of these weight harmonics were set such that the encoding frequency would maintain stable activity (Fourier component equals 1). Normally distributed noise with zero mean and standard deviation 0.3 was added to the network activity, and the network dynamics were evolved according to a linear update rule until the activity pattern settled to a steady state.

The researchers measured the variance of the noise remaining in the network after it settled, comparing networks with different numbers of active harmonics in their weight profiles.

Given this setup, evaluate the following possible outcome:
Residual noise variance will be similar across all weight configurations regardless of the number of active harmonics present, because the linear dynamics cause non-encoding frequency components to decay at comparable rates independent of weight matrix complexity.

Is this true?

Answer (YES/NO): NO